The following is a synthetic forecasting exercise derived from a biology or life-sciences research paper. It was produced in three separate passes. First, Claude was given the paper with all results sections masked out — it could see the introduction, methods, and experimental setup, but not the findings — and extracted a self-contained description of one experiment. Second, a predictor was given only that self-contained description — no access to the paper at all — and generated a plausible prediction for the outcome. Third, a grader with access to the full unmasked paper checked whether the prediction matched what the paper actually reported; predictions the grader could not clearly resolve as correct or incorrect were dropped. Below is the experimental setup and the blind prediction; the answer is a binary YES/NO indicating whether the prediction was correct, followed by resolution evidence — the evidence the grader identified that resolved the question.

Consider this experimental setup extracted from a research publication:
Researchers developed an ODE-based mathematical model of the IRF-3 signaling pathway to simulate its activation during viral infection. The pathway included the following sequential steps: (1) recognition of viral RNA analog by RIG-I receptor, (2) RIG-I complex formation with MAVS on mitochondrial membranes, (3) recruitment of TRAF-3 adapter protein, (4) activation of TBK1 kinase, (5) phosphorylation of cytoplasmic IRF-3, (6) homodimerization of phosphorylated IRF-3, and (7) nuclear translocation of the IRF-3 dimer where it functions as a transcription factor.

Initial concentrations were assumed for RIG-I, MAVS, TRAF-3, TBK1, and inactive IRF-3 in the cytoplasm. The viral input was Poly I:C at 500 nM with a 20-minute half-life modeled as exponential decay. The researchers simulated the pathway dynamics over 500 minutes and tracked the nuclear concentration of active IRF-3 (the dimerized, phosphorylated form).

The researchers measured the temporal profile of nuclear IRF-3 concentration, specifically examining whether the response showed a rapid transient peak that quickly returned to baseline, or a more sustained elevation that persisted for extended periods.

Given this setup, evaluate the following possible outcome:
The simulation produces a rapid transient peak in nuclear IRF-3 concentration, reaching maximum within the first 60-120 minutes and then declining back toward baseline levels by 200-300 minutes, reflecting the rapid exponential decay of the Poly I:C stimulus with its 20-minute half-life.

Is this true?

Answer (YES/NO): NO